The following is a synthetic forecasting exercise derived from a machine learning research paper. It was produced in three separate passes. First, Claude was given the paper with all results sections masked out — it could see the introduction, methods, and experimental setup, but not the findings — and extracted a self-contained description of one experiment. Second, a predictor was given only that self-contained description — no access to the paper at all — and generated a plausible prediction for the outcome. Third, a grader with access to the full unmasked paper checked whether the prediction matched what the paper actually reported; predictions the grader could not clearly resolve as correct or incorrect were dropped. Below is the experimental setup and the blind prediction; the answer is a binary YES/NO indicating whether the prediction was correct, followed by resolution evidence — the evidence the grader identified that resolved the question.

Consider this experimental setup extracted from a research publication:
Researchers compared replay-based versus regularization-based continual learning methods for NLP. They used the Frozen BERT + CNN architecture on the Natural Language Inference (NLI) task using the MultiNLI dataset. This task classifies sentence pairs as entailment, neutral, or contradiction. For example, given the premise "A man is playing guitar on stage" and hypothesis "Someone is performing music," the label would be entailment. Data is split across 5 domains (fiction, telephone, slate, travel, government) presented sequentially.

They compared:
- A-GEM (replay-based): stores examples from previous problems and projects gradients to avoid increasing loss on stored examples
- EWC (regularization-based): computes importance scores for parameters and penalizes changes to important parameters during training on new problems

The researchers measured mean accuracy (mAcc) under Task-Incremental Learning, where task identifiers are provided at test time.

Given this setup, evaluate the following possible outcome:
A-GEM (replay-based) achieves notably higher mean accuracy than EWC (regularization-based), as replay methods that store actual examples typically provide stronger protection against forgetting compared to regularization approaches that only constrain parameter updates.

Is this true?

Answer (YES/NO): YES